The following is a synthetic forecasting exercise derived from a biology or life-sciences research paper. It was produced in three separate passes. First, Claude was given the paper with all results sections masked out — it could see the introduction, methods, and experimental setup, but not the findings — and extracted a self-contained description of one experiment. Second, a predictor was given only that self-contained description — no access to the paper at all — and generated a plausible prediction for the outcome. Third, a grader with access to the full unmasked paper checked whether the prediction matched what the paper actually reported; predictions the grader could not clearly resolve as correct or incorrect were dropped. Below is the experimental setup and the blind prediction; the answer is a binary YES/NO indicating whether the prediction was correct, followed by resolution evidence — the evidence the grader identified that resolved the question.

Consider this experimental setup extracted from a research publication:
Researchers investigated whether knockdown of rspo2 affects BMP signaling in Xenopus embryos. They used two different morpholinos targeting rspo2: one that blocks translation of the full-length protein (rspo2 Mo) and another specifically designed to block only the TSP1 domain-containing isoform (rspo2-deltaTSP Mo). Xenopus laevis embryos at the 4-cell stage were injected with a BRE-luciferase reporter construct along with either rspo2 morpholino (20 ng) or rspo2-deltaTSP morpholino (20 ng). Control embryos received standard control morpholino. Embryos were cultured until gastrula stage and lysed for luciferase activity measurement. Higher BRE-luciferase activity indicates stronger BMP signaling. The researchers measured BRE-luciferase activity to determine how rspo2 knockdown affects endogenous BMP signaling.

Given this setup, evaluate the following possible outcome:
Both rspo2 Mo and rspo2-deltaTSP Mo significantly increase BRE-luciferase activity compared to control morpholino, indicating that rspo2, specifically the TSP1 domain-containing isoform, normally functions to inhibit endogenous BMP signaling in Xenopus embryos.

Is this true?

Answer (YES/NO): YES